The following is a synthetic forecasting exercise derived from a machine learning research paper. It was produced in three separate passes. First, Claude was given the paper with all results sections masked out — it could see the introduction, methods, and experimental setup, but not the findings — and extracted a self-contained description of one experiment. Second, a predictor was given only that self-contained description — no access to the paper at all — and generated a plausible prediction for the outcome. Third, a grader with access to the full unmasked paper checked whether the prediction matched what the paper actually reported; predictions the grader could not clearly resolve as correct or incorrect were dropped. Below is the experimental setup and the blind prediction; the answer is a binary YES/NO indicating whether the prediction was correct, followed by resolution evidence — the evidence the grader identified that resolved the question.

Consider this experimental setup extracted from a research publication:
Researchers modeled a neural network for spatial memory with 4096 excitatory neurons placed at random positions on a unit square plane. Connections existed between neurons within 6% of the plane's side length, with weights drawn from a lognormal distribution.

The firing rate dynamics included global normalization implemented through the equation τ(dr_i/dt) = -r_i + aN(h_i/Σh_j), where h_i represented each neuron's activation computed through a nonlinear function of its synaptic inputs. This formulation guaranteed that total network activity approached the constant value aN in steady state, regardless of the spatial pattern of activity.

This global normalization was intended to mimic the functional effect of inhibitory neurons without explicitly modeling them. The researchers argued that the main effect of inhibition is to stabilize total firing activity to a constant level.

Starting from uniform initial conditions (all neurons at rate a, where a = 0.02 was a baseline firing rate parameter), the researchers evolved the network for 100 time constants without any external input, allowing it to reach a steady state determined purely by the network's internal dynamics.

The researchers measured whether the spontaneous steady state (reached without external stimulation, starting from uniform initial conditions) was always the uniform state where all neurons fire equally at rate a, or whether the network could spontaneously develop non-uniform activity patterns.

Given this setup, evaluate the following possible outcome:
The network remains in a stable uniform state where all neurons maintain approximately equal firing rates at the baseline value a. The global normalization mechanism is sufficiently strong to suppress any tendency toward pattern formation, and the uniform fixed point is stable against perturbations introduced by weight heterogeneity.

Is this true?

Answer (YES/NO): NO